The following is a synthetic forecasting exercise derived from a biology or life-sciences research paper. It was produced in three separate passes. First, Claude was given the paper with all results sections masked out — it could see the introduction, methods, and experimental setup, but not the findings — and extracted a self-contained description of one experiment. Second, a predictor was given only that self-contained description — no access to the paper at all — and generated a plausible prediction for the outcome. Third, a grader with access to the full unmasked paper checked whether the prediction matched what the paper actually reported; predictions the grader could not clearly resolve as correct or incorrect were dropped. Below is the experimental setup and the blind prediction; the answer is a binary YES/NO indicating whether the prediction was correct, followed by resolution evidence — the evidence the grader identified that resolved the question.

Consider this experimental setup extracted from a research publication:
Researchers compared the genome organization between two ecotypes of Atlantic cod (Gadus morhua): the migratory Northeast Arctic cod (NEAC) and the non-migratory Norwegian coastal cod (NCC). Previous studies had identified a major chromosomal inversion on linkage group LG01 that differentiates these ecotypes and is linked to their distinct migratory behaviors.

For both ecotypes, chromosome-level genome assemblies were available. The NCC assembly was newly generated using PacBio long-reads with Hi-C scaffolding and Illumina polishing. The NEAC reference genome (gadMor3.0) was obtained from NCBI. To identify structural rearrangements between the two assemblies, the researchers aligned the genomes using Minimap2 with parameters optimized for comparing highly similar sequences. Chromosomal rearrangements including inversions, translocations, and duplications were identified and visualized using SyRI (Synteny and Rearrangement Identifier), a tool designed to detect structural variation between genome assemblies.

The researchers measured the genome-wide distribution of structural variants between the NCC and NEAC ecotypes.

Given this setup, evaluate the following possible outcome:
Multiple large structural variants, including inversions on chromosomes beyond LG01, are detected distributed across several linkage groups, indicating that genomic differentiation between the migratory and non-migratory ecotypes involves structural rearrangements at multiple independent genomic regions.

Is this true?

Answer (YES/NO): YES